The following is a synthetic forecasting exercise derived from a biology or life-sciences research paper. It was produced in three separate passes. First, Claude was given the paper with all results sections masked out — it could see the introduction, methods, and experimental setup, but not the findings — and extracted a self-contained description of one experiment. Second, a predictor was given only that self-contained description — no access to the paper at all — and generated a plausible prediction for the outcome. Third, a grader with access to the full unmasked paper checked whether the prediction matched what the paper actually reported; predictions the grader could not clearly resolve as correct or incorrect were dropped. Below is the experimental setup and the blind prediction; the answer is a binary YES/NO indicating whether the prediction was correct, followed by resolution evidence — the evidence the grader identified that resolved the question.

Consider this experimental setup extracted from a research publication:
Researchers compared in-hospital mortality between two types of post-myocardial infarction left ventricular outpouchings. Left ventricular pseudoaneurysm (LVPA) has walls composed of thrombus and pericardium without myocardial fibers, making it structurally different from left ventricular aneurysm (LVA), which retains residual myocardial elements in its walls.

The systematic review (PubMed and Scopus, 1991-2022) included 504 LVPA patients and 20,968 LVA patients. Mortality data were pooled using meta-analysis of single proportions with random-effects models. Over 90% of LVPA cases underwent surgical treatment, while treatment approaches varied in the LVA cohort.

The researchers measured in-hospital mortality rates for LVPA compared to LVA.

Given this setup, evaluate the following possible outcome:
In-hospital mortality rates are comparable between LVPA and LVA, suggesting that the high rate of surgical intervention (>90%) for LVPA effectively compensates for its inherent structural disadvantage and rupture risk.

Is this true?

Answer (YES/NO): NO